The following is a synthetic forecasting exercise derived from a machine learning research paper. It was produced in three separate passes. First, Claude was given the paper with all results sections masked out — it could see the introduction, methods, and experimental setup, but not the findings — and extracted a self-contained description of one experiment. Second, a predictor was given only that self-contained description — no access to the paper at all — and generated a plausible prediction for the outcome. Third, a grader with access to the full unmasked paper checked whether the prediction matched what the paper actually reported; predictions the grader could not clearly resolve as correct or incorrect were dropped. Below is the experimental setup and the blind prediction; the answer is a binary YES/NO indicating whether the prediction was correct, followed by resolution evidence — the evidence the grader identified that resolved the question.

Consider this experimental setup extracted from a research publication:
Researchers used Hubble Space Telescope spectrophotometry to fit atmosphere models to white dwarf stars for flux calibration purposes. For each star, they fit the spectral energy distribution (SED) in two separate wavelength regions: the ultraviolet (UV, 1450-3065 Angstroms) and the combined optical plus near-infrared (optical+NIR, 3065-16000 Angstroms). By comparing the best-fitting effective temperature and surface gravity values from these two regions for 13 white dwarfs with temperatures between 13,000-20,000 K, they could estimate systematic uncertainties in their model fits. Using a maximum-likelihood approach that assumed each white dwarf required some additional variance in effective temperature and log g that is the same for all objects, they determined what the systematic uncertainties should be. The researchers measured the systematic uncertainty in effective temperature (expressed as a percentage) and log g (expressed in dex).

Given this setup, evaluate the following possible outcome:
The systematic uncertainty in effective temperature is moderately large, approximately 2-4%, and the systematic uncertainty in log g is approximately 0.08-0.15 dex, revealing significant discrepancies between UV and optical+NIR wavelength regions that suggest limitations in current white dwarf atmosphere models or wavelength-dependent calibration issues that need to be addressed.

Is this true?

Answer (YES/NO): NO